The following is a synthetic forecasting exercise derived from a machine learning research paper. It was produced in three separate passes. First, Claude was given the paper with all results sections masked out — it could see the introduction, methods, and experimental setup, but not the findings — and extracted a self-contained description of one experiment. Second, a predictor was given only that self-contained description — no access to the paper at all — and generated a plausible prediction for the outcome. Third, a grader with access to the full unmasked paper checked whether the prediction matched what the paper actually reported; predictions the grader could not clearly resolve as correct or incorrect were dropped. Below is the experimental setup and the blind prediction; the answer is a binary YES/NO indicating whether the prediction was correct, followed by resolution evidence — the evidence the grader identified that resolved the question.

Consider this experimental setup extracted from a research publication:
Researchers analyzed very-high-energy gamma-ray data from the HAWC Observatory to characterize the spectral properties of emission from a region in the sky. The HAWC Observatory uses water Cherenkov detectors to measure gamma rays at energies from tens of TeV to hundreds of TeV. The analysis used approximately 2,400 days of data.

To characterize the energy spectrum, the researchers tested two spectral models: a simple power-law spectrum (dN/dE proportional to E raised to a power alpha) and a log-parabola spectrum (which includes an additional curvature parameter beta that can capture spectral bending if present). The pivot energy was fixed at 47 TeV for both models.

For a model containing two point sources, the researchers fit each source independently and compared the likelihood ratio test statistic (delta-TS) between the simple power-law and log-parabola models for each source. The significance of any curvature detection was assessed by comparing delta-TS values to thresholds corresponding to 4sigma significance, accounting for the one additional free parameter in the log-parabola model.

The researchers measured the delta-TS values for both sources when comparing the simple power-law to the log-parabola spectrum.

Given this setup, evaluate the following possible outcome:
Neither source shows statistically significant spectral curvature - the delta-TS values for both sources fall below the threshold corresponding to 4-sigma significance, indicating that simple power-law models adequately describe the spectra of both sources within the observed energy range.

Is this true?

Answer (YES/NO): YES